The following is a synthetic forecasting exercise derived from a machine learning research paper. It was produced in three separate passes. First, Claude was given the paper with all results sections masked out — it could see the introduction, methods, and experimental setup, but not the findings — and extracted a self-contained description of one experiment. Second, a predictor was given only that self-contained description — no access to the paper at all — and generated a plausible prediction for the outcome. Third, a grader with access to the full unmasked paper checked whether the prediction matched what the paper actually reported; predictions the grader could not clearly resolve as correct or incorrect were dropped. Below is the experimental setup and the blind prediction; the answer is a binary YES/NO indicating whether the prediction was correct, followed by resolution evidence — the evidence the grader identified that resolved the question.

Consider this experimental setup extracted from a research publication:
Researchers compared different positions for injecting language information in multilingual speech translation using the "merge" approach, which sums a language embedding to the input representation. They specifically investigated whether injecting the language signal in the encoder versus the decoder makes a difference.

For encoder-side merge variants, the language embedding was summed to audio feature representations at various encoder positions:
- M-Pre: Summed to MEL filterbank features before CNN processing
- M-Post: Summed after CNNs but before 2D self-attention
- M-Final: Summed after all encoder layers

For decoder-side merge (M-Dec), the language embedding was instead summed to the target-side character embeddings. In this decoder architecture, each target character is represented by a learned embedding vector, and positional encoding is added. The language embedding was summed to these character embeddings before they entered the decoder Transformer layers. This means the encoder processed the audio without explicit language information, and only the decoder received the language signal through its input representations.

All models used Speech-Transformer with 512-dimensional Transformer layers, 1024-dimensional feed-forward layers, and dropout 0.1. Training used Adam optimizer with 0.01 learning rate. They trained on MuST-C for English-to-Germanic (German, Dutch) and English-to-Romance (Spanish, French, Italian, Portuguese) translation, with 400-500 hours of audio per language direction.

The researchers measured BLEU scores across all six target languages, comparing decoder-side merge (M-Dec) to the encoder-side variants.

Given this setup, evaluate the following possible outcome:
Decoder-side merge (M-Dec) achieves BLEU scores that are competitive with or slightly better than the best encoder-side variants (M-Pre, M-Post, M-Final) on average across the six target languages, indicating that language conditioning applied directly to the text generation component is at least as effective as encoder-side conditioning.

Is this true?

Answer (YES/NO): NO